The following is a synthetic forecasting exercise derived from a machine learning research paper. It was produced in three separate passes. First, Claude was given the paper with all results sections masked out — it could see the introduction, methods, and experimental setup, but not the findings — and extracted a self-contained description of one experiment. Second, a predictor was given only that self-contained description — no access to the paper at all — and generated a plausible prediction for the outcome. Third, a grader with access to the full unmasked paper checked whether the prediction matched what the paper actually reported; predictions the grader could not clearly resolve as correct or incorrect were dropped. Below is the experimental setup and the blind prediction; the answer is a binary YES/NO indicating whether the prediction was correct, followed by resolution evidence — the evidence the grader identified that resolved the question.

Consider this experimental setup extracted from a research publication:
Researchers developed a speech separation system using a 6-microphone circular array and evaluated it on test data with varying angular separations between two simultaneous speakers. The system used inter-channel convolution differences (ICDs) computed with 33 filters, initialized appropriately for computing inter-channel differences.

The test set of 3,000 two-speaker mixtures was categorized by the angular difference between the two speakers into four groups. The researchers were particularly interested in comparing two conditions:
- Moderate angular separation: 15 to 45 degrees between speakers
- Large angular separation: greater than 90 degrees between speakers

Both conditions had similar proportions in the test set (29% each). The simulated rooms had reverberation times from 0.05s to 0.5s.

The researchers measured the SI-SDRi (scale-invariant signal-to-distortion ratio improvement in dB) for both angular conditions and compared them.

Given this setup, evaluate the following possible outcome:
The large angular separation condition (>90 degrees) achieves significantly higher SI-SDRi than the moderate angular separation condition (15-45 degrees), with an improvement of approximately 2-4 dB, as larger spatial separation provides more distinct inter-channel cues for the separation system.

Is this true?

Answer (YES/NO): YES